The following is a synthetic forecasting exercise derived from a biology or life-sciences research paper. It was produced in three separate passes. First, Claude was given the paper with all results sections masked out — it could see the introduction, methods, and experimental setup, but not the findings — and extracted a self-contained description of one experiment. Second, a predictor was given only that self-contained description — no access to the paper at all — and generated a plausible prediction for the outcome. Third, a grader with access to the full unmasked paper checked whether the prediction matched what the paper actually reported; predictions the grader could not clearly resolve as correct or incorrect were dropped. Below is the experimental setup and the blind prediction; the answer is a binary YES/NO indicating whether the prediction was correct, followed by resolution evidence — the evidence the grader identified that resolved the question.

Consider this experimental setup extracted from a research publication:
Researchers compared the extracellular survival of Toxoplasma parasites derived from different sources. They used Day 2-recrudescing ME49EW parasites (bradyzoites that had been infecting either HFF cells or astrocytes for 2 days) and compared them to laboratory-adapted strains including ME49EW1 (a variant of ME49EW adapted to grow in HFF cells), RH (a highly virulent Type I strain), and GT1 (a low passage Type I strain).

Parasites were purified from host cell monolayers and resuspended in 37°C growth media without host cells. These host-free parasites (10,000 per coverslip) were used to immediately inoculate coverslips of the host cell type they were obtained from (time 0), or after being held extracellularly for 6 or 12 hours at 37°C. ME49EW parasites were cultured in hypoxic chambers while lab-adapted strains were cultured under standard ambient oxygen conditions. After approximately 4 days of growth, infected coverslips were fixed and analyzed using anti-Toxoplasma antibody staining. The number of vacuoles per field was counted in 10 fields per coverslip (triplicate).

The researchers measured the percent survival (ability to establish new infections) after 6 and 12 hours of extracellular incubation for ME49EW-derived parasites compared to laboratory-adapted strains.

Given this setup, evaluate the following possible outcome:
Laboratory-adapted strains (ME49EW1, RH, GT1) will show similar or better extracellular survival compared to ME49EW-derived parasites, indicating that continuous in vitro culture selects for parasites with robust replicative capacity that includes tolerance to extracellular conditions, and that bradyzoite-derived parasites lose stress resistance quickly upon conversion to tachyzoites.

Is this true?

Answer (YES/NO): YES